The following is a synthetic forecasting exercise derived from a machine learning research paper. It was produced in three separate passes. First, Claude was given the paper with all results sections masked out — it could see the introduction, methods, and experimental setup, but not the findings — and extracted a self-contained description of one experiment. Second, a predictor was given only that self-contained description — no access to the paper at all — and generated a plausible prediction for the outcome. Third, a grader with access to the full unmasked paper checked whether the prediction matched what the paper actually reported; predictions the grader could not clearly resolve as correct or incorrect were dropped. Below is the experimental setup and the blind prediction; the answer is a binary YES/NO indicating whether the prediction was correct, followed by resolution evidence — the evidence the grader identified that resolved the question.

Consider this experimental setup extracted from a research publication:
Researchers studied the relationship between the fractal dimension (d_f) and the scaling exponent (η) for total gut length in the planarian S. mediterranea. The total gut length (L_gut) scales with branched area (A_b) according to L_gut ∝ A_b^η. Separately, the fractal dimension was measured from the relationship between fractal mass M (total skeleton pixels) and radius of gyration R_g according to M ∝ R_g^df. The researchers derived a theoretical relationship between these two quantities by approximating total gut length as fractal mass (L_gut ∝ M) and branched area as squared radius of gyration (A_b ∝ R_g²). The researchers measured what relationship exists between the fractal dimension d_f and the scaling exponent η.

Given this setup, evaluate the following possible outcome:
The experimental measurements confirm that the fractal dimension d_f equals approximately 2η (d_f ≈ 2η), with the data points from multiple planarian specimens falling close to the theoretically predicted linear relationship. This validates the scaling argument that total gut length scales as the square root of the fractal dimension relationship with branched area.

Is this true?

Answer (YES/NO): YES